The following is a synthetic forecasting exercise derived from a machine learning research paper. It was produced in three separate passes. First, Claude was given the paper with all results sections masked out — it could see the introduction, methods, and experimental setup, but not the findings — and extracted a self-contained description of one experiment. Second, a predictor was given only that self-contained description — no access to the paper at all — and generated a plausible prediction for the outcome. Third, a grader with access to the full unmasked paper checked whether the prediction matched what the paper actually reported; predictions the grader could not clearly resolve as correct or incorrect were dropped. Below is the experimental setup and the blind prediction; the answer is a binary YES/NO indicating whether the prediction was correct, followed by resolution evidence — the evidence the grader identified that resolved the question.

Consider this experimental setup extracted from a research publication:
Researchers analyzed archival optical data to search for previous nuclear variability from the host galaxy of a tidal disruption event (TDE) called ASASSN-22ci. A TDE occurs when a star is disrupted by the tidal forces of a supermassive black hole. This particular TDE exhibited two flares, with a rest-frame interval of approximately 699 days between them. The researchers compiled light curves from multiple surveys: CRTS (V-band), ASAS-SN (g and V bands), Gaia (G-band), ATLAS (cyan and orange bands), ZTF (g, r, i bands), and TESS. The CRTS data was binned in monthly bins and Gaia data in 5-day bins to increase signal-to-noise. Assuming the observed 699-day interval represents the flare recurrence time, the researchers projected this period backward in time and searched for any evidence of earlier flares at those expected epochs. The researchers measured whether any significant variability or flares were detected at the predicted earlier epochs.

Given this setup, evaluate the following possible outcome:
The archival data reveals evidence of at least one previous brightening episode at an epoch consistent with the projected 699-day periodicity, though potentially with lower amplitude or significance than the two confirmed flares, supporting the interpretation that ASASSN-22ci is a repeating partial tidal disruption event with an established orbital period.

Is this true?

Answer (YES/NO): NO